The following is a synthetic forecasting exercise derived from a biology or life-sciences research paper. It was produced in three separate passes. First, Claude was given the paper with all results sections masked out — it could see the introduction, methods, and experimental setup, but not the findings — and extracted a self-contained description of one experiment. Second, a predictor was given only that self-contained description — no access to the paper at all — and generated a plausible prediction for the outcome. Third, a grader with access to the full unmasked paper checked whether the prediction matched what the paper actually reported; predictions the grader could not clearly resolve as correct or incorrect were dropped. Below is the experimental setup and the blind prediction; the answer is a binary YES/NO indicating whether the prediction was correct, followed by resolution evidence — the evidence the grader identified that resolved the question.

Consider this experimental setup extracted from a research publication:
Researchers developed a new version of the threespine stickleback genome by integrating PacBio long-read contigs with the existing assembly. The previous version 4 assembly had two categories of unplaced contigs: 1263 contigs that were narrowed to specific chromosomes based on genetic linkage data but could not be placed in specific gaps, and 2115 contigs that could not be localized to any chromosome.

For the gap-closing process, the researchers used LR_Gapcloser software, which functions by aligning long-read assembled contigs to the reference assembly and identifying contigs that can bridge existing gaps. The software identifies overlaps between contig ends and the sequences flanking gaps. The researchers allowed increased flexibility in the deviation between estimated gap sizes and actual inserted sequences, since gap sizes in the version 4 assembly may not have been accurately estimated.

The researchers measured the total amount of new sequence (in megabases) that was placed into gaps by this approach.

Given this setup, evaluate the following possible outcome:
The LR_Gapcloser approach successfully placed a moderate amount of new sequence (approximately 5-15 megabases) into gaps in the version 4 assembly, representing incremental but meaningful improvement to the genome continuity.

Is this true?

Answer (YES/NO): YES